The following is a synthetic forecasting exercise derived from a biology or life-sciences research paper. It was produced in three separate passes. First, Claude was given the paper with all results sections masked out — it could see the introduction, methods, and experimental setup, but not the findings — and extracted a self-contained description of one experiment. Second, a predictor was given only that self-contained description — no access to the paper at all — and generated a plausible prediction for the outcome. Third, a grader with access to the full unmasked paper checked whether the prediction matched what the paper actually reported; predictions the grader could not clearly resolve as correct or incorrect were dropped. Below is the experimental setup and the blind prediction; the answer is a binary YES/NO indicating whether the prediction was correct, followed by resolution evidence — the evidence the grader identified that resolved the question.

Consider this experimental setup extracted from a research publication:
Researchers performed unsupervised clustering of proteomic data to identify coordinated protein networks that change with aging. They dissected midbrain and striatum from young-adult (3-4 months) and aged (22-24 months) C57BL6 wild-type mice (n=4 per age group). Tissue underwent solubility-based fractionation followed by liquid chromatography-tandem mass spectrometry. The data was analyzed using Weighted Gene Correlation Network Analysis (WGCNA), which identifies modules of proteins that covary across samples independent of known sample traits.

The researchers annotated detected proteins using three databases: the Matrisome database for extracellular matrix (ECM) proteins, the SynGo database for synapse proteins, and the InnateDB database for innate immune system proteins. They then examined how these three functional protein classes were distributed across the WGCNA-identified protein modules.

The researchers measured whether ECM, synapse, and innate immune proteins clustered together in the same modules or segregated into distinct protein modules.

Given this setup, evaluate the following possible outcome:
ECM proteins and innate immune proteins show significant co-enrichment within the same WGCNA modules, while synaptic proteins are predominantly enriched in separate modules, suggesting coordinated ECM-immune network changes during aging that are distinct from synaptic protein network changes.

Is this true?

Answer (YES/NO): NO